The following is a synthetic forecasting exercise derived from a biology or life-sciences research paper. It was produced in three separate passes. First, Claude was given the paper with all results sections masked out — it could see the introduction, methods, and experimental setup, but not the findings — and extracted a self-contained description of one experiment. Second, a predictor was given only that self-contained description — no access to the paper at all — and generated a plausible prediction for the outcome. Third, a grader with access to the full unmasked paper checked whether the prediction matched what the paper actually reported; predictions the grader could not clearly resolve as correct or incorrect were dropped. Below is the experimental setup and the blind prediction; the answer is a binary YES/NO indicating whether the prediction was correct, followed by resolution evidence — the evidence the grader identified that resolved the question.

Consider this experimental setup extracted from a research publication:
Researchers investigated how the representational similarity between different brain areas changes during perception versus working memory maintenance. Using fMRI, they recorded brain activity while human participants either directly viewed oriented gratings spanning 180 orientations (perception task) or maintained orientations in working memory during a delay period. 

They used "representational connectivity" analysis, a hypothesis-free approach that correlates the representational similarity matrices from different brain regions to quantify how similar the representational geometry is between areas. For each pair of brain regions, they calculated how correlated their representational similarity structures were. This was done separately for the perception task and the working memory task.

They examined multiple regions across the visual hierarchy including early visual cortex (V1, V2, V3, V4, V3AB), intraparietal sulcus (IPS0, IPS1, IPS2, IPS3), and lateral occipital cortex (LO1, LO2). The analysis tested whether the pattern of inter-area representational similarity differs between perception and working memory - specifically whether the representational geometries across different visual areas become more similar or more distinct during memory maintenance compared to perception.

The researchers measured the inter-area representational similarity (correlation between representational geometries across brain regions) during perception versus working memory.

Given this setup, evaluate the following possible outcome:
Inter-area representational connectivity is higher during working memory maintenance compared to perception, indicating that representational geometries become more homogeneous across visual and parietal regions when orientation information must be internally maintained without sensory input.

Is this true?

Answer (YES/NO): YES